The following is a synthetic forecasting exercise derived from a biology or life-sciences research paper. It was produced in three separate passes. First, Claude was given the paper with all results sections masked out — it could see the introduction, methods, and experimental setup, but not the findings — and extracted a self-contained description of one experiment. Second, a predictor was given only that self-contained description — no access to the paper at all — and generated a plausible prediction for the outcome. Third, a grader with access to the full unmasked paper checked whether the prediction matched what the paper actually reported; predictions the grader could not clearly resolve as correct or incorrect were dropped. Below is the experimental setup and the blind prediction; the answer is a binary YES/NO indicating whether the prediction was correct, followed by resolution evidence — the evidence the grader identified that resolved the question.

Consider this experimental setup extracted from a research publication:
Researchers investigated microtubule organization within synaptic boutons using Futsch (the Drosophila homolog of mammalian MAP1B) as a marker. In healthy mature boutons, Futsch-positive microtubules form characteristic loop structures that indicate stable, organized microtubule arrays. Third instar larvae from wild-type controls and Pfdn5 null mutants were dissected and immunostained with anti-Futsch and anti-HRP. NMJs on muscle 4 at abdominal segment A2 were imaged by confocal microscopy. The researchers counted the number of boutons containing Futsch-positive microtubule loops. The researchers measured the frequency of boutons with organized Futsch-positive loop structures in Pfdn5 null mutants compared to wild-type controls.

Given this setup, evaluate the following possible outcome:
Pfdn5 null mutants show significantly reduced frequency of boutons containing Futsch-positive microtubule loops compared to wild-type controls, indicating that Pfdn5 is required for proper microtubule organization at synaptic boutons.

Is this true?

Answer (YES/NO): YES